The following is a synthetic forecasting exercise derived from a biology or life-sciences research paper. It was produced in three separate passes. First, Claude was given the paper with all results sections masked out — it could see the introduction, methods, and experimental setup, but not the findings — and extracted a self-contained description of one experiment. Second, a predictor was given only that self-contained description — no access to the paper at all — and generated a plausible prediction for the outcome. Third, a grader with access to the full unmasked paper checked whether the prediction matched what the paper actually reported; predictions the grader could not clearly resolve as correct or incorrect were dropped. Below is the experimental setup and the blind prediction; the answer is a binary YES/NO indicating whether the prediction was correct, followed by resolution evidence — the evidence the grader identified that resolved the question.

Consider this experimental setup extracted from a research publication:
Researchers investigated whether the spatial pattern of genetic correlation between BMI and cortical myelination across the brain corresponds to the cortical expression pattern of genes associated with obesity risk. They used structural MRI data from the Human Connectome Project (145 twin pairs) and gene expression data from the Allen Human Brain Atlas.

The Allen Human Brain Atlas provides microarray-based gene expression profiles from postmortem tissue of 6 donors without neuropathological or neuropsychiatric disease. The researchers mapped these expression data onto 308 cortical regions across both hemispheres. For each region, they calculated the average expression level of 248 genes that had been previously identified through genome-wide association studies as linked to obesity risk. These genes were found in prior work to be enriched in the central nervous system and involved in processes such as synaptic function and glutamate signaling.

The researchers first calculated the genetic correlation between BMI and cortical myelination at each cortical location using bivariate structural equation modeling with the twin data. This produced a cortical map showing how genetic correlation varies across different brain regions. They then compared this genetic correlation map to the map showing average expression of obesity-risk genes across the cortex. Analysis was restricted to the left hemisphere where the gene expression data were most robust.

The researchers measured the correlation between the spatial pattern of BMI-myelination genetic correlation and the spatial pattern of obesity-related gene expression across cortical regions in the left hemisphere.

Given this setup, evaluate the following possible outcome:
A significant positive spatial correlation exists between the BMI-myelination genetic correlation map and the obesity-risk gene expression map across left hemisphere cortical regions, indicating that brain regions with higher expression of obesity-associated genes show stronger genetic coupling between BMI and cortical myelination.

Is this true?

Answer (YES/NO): NO